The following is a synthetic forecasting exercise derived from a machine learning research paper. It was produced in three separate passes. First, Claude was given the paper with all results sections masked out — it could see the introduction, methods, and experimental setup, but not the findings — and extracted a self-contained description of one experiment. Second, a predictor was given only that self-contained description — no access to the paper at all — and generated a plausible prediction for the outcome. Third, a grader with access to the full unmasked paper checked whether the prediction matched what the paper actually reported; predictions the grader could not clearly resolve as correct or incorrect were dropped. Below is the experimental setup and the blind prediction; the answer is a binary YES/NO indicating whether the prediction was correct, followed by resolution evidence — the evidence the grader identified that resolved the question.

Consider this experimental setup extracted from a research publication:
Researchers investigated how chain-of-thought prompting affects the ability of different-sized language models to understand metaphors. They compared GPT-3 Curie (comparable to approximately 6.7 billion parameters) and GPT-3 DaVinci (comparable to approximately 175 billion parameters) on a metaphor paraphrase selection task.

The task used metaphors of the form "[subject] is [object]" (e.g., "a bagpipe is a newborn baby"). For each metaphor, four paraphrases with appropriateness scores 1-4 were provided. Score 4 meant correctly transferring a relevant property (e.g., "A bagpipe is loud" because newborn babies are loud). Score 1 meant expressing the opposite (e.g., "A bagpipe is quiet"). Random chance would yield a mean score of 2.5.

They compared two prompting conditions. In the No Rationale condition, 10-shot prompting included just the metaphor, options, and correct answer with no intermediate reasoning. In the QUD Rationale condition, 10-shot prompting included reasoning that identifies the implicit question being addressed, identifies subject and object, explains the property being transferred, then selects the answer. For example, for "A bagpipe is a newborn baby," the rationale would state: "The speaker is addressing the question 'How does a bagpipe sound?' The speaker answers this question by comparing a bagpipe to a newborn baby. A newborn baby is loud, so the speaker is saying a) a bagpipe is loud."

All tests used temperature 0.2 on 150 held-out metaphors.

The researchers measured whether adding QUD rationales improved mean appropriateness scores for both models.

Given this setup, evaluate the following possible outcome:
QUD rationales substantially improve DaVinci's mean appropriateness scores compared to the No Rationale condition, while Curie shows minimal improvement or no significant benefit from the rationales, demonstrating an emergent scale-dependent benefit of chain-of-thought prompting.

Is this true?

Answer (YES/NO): NO